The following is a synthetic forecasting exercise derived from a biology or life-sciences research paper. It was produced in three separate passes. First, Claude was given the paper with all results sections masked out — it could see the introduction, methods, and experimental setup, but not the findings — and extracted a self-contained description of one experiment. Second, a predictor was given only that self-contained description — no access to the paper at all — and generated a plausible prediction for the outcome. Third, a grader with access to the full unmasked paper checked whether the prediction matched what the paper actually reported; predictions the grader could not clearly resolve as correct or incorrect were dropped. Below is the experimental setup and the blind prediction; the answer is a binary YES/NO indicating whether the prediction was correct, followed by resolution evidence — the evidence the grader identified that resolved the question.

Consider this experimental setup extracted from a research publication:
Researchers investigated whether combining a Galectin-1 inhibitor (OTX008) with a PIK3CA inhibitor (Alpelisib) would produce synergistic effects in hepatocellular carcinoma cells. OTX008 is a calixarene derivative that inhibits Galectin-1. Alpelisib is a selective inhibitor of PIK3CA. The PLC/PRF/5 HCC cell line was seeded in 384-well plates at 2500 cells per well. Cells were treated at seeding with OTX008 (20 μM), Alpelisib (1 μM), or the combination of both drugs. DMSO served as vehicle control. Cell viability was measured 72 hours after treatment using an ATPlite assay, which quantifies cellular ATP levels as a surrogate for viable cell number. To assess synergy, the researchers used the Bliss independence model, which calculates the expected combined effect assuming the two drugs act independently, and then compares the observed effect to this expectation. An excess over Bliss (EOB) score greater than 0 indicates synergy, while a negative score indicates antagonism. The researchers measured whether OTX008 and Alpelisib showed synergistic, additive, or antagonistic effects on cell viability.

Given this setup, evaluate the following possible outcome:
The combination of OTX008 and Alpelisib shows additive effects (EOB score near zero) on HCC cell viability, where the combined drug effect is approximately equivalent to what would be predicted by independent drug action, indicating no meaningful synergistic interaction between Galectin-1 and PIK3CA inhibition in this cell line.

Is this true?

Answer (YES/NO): NO